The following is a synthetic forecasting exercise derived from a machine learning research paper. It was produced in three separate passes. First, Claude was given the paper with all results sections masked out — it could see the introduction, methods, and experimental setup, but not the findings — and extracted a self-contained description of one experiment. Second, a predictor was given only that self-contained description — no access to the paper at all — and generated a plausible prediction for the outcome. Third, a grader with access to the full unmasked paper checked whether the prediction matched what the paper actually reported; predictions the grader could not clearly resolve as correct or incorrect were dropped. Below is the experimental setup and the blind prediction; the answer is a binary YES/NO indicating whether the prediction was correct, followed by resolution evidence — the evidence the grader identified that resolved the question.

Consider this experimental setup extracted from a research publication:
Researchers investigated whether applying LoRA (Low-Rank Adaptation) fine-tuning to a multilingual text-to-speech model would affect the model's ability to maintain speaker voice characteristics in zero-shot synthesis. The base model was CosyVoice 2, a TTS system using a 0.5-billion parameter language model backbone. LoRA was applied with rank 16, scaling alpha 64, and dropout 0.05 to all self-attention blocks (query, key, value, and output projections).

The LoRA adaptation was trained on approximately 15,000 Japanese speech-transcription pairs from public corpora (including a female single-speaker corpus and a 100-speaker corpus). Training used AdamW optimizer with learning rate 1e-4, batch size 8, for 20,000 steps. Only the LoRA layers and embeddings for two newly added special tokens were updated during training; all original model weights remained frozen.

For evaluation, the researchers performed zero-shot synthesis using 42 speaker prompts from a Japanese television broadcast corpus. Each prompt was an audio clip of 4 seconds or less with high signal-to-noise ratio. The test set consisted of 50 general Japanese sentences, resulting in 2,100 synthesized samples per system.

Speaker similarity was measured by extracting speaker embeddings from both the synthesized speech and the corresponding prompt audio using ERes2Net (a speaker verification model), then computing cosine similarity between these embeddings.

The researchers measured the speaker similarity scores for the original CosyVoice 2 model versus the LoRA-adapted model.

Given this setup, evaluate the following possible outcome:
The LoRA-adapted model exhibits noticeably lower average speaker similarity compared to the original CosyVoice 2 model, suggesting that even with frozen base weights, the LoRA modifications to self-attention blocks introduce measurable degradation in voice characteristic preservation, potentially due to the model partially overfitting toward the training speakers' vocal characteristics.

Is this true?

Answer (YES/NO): NO